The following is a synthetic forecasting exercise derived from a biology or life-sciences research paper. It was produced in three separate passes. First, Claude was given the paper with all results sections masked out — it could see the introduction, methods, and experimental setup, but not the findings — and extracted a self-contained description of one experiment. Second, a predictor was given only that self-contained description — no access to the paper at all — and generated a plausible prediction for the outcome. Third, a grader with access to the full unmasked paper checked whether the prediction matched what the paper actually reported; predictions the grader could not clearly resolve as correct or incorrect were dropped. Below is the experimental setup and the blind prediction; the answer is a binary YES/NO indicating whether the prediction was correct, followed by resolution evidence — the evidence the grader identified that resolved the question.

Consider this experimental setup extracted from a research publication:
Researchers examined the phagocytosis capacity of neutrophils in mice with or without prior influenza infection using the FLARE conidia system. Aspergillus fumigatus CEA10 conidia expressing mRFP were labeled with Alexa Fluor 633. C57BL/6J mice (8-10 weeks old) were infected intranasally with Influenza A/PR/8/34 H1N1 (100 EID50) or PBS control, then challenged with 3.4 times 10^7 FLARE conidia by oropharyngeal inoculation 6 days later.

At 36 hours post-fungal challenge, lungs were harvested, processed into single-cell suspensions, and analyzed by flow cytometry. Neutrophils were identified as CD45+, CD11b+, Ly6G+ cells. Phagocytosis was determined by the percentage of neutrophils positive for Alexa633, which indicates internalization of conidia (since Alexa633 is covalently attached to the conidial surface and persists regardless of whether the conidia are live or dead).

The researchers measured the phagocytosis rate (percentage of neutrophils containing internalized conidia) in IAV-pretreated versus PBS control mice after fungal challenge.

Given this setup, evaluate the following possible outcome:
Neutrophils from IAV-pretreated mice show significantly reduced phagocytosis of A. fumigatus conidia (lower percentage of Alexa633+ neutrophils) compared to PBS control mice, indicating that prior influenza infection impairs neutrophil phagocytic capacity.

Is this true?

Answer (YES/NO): NO